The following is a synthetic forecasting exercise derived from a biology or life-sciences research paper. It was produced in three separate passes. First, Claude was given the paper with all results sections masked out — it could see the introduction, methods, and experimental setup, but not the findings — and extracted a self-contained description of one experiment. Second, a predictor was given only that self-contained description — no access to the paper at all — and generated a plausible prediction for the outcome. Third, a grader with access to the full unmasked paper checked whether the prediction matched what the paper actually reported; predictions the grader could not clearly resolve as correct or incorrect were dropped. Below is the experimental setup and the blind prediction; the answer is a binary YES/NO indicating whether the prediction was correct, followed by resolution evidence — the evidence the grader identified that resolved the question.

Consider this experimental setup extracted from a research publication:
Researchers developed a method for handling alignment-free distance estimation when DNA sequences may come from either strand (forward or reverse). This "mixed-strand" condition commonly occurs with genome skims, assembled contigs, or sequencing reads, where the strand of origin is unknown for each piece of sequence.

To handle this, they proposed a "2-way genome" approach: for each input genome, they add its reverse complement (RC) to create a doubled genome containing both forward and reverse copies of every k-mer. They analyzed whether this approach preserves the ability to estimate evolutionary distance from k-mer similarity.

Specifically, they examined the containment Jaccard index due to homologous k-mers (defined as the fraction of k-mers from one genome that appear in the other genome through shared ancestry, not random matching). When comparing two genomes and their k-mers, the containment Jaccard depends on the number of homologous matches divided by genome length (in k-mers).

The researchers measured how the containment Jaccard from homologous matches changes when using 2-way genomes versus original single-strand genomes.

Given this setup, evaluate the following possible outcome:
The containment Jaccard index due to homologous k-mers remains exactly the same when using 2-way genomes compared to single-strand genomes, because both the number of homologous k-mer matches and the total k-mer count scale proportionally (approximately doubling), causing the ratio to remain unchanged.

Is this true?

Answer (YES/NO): YES